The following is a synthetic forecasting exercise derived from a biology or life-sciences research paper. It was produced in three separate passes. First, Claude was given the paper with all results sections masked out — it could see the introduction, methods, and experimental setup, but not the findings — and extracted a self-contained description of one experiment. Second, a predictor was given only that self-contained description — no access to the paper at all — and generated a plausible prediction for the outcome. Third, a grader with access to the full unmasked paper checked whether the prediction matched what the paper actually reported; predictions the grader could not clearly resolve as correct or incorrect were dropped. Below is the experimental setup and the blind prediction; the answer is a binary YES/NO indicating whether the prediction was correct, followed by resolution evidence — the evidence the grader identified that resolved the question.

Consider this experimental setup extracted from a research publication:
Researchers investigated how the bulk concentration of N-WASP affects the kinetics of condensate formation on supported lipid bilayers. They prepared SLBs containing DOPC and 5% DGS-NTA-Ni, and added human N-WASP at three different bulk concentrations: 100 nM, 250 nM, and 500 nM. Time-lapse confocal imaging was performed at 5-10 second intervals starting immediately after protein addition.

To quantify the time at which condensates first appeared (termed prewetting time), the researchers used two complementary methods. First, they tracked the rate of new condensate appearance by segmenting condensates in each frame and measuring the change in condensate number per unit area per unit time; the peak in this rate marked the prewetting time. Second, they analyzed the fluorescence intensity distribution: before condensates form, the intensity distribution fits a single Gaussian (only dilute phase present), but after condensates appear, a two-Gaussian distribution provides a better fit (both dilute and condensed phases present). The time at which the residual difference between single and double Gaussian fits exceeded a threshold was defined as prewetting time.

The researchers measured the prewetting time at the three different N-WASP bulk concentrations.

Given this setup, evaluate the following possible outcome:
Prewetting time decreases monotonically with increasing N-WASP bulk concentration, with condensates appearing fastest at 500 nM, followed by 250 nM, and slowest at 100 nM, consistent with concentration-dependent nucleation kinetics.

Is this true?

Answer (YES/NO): YES